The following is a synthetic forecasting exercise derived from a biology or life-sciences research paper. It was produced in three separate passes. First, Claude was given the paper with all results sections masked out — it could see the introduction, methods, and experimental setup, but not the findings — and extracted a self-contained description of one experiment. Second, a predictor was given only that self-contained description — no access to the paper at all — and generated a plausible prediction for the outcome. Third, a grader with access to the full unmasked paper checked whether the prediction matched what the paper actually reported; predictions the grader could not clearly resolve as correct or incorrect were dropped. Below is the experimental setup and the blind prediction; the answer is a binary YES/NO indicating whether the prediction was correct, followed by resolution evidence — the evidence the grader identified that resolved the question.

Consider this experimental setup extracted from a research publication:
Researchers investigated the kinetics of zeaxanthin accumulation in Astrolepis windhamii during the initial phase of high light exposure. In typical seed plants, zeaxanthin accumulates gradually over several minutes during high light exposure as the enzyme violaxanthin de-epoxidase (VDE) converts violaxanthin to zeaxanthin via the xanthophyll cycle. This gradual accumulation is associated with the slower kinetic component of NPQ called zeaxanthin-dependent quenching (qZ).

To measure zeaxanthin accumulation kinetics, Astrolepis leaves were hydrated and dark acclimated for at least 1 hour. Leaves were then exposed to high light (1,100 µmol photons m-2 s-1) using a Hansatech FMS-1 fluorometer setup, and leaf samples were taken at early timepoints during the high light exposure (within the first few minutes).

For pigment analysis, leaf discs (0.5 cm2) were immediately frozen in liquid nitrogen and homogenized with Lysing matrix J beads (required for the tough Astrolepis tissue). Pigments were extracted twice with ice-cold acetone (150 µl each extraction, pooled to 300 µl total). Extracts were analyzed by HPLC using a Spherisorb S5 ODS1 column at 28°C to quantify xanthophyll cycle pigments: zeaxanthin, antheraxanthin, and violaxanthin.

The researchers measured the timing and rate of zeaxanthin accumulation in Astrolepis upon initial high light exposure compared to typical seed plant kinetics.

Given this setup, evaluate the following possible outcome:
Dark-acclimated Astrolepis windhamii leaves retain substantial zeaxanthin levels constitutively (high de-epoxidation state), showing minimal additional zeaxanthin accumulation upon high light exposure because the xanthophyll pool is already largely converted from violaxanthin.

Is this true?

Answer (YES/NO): NO